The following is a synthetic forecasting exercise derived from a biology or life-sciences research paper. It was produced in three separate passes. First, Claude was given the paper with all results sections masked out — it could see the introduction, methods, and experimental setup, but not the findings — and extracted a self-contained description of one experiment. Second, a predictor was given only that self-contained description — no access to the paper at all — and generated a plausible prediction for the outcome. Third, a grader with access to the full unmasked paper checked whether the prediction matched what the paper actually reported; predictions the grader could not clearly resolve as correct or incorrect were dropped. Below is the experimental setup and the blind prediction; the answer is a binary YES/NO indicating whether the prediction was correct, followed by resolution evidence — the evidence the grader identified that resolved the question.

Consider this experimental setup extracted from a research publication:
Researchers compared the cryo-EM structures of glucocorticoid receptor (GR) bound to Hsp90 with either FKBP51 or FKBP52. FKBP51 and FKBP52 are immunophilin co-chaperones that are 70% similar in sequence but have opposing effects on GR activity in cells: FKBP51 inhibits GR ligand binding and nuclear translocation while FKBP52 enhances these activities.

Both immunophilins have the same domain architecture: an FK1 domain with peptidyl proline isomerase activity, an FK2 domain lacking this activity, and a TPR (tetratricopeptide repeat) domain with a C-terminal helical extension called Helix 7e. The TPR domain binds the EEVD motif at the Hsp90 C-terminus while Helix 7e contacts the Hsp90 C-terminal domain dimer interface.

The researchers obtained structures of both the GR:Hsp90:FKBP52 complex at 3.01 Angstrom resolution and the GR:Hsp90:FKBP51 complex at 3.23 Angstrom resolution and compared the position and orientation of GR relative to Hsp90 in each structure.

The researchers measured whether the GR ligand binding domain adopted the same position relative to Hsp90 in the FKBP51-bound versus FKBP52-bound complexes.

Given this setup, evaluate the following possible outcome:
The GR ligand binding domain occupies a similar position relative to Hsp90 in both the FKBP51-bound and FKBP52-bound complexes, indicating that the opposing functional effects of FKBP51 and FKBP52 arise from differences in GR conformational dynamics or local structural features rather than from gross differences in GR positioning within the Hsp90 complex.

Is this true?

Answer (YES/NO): YES